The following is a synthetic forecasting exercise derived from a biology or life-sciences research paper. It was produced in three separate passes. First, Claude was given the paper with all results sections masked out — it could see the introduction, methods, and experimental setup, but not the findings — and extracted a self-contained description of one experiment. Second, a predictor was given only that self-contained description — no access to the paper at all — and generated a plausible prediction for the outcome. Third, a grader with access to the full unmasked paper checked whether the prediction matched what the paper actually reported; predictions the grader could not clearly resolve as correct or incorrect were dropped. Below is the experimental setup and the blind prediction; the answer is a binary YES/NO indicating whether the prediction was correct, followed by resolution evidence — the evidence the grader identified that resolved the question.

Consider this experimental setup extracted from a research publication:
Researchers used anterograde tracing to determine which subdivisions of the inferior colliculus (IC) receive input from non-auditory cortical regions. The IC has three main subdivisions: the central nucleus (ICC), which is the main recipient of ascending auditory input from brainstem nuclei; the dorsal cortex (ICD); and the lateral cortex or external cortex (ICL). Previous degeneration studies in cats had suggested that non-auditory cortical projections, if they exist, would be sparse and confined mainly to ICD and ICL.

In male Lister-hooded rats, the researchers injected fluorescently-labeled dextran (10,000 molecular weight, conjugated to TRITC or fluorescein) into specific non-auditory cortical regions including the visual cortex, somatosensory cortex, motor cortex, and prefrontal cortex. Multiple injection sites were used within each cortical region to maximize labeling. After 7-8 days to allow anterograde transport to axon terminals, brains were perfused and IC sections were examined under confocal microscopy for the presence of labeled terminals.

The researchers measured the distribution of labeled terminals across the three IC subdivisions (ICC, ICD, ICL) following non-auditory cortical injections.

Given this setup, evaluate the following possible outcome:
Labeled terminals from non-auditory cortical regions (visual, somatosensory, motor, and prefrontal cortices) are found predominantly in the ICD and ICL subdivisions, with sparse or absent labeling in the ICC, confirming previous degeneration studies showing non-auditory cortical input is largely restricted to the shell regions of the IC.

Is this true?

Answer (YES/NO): NO